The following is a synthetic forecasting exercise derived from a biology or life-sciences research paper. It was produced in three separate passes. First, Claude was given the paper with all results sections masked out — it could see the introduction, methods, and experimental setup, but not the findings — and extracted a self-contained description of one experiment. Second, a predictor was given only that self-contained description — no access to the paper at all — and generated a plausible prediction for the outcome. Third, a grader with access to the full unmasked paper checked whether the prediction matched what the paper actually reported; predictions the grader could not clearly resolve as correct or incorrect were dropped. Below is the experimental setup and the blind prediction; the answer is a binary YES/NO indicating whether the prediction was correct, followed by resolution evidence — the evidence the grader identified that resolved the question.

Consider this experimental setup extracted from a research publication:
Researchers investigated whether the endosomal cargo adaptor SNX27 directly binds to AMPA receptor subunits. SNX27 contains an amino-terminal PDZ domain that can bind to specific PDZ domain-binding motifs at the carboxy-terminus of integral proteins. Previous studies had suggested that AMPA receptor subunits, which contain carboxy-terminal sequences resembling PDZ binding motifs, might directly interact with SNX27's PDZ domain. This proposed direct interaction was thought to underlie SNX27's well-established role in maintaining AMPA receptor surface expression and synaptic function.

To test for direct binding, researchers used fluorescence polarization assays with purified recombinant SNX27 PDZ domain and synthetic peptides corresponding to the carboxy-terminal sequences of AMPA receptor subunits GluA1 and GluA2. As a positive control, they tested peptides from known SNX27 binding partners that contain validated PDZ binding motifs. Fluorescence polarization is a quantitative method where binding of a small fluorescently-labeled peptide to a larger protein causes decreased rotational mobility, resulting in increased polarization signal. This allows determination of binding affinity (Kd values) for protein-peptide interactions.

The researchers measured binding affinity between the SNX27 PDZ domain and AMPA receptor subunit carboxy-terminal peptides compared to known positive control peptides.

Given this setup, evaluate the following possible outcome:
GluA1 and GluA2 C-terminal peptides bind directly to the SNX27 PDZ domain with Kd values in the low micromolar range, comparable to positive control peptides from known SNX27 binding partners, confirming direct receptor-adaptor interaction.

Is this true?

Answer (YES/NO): NO